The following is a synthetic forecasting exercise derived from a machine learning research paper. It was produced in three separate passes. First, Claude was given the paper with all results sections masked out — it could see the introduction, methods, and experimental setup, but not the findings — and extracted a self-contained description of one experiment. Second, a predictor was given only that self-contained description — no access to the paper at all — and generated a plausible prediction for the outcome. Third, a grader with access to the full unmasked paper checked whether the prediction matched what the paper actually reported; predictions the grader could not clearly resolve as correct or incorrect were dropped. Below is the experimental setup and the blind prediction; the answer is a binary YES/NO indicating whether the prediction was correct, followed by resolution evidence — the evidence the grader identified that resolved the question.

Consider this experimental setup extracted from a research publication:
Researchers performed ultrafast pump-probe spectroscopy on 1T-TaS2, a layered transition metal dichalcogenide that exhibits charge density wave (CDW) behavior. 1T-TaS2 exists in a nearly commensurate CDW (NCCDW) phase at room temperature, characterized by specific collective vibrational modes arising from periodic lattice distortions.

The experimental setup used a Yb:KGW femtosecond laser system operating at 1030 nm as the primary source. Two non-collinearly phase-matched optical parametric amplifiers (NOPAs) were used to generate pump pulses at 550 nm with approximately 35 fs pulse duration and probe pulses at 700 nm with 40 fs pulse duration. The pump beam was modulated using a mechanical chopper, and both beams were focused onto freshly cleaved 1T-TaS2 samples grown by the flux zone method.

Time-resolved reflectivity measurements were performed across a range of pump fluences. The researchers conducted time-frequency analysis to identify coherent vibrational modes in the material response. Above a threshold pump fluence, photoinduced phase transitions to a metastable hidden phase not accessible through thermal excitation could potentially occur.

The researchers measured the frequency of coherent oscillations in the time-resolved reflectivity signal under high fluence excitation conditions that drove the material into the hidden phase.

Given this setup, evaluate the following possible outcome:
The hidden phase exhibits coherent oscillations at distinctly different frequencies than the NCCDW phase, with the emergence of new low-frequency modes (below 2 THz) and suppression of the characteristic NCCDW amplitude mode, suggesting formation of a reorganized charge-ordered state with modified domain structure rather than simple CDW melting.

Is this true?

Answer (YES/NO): NO